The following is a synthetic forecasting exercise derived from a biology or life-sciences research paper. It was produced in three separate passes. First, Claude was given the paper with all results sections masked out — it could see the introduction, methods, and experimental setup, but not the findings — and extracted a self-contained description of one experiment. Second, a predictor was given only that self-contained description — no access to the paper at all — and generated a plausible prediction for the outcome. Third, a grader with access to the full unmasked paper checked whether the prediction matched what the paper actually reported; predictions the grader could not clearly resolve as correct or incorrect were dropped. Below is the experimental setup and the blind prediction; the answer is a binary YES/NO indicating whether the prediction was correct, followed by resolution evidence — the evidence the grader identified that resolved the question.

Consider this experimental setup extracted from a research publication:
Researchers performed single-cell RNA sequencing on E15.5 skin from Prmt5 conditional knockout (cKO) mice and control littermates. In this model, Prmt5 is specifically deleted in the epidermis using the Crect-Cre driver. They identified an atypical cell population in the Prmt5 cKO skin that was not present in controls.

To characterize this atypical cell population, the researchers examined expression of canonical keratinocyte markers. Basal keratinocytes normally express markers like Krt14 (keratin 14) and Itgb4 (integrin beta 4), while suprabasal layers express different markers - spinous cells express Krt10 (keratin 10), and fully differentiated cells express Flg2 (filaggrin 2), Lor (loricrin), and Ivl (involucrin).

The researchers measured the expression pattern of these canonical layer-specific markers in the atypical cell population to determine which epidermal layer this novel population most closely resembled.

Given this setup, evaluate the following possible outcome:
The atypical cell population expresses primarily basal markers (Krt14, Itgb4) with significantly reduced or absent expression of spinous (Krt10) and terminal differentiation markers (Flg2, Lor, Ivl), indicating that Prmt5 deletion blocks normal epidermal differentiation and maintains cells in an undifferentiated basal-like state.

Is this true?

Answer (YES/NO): YES